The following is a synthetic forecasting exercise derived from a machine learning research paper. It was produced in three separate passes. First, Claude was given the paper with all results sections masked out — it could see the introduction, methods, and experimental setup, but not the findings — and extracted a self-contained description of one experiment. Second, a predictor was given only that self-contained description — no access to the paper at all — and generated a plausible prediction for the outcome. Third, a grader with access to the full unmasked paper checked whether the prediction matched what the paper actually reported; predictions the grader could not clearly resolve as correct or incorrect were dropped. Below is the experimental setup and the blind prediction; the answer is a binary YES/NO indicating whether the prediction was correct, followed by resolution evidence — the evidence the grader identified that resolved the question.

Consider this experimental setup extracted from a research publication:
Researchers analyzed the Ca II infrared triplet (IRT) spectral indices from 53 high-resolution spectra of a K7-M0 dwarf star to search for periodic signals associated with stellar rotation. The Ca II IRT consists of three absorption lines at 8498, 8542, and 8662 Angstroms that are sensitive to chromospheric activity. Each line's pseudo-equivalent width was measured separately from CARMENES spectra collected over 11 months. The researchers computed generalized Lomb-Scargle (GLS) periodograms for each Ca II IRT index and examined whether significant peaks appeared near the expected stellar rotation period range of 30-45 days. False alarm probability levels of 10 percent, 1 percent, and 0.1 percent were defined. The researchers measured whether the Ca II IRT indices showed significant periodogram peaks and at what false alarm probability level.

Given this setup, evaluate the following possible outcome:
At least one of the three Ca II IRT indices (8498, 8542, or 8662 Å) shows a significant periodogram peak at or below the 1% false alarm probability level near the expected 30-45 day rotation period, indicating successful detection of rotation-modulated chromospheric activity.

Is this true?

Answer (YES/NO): YES